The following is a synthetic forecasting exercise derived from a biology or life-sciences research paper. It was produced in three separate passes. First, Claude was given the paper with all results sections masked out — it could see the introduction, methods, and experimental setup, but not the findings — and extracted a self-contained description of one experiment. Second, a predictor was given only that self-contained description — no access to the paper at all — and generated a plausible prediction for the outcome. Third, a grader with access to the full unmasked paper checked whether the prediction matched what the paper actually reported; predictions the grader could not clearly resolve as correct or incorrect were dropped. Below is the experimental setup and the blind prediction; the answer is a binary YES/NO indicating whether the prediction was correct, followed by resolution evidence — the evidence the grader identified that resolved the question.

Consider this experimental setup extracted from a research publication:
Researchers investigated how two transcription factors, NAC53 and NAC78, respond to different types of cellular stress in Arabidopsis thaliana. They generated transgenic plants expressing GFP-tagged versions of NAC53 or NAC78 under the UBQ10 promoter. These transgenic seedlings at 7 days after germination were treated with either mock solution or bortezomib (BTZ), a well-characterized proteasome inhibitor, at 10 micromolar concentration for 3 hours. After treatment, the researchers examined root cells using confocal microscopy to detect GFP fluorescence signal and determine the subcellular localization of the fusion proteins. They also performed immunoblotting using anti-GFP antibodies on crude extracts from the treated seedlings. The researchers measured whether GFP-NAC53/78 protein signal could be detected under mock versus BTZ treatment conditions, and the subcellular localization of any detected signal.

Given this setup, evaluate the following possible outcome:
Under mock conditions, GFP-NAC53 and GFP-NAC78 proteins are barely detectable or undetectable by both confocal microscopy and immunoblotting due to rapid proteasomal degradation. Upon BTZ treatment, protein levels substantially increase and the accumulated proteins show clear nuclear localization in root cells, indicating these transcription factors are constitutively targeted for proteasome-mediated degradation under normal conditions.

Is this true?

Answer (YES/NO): YES